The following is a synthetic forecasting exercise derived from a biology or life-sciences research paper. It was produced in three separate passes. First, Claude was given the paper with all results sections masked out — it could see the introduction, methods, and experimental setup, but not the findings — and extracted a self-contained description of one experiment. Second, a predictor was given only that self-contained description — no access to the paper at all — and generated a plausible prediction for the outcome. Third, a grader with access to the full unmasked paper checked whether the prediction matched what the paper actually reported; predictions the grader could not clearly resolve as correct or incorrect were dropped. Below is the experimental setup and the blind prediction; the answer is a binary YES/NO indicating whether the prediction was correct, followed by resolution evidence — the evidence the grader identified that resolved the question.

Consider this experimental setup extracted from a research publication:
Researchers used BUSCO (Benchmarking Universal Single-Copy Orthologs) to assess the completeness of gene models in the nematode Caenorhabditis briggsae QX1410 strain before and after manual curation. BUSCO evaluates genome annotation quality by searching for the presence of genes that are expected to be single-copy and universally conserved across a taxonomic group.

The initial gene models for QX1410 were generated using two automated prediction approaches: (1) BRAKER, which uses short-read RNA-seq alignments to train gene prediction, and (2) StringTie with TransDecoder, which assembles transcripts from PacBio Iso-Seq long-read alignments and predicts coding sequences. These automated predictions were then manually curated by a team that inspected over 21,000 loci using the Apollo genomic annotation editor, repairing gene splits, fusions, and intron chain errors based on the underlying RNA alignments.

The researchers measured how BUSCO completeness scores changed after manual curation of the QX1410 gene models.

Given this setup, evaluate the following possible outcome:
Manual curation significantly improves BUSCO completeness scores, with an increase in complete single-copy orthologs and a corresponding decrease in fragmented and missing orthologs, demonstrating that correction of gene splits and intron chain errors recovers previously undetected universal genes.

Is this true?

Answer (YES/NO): NO